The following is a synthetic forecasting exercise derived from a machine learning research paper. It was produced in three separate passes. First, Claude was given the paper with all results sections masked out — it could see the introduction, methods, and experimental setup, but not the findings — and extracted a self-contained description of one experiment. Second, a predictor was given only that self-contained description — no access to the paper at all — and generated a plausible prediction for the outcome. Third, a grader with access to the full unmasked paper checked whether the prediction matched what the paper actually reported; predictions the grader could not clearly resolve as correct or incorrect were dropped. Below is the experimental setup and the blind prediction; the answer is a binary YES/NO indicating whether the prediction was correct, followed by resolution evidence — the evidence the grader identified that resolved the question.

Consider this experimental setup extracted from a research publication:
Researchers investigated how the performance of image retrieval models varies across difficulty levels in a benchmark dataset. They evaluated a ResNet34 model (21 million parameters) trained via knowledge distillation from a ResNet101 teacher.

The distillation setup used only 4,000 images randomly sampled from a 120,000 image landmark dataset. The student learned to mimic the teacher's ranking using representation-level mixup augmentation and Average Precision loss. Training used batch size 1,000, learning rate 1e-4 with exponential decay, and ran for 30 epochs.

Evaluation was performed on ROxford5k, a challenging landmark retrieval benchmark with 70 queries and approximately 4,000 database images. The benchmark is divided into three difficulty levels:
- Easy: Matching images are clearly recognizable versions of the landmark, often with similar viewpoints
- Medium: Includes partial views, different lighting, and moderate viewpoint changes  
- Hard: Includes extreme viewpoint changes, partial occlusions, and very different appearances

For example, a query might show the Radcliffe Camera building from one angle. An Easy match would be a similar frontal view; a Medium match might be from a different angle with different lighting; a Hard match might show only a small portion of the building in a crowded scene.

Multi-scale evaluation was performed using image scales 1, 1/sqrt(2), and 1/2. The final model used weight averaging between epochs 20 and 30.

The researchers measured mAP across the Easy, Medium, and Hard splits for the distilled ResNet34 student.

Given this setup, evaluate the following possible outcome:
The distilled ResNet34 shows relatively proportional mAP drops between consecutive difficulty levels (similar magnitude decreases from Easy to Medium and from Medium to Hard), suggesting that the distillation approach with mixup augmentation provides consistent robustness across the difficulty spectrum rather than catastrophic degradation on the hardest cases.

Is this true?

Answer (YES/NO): NO